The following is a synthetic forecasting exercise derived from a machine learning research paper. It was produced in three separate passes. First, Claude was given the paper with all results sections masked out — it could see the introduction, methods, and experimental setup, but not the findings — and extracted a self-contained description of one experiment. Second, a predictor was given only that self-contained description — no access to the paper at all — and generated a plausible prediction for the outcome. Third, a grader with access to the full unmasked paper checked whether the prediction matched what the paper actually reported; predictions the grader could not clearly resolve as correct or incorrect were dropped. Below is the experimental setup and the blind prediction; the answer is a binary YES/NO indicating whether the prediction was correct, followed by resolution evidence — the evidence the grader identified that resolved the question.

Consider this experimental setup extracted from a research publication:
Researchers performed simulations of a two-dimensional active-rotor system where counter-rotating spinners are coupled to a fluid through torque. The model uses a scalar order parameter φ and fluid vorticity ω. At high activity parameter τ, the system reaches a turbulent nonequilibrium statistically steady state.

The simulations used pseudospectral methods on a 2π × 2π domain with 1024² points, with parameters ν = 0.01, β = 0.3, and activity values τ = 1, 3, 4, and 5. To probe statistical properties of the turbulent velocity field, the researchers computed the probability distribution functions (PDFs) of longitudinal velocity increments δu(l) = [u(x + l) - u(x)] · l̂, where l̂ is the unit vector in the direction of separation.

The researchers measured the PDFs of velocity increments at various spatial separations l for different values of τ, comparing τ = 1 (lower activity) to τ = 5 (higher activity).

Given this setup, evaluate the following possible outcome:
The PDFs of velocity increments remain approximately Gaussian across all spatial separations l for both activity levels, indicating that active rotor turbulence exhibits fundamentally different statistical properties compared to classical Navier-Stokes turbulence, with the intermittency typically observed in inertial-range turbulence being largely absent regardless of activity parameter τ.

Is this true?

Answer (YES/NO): NO